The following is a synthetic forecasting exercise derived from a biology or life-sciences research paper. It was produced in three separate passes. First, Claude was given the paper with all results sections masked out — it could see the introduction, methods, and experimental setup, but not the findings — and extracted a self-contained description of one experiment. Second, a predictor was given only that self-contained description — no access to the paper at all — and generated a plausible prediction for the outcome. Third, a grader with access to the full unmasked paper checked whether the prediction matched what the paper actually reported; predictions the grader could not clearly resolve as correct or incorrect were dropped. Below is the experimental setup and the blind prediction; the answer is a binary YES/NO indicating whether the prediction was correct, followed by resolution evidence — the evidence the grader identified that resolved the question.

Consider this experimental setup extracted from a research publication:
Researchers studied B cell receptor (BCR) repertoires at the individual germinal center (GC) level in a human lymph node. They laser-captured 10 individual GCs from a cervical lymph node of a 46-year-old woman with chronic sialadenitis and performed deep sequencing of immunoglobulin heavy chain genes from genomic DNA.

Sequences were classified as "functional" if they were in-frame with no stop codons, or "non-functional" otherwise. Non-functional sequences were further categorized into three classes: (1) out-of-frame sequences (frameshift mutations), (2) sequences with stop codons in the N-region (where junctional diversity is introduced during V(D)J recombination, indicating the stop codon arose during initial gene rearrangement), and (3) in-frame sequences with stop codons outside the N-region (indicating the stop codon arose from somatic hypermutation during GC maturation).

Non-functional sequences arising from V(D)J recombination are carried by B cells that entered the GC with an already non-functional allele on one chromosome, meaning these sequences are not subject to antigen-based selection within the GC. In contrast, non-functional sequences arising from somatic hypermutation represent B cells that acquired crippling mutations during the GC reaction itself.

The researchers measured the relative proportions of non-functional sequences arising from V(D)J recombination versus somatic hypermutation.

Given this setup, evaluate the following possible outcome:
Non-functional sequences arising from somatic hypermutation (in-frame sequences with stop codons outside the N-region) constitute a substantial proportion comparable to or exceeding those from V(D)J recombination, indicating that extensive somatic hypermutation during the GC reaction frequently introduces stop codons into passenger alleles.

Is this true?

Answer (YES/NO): NO